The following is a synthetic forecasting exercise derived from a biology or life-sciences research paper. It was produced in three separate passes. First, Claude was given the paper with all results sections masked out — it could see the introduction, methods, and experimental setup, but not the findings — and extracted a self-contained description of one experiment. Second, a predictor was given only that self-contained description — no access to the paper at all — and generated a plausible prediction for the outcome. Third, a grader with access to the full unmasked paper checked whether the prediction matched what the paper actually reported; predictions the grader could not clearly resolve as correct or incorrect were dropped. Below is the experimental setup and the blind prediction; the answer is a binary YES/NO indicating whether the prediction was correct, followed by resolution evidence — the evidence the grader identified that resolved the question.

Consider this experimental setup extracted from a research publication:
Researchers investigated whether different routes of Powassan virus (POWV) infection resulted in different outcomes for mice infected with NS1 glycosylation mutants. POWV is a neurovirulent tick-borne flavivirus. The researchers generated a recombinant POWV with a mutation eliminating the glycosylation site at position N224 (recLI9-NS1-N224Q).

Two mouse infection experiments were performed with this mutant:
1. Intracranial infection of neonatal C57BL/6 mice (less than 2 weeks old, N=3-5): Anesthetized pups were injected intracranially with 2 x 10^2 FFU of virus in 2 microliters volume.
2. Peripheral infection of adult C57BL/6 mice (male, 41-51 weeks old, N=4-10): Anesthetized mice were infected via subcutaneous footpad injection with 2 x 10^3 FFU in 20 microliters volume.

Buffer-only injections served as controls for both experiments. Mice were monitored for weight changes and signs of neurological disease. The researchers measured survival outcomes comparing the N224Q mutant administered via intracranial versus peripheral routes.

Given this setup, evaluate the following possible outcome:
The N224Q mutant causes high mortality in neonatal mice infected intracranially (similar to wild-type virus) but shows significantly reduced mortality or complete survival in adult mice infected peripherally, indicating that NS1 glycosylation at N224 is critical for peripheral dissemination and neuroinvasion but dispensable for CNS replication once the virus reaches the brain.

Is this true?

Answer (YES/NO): NO